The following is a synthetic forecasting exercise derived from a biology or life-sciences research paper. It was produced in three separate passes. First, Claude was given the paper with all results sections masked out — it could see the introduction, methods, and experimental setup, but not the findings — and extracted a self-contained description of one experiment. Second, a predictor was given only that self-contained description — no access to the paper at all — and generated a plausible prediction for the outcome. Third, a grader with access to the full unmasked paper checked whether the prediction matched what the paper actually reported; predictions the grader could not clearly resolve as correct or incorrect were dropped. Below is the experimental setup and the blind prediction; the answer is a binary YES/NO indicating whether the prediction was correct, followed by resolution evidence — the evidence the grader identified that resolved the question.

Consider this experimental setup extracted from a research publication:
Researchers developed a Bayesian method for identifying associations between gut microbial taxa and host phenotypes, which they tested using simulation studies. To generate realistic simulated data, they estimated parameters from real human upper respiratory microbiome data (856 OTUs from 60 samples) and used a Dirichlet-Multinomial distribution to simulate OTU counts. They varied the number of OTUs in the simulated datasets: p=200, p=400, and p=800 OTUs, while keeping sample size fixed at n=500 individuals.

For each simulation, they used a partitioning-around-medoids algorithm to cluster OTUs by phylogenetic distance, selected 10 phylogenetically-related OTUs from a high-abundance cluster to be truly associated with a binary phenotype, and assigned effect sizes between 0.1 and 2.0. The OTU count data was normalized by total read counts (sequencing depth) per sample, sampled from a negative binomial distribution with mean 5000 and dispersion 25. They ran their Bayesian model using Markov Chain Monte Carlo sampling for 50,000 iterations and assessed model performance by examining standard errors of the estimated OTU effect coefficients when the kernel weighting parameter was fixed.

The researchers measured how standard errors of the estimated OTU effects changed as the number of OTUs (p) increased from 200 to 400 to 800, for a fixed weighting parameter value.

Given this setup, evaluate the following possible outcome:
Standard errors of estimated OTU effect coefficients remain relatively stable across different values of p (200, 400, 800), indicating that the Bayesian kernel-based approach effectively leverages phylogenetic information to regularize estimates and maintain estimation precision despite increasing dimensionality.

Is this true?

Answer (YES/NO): NO